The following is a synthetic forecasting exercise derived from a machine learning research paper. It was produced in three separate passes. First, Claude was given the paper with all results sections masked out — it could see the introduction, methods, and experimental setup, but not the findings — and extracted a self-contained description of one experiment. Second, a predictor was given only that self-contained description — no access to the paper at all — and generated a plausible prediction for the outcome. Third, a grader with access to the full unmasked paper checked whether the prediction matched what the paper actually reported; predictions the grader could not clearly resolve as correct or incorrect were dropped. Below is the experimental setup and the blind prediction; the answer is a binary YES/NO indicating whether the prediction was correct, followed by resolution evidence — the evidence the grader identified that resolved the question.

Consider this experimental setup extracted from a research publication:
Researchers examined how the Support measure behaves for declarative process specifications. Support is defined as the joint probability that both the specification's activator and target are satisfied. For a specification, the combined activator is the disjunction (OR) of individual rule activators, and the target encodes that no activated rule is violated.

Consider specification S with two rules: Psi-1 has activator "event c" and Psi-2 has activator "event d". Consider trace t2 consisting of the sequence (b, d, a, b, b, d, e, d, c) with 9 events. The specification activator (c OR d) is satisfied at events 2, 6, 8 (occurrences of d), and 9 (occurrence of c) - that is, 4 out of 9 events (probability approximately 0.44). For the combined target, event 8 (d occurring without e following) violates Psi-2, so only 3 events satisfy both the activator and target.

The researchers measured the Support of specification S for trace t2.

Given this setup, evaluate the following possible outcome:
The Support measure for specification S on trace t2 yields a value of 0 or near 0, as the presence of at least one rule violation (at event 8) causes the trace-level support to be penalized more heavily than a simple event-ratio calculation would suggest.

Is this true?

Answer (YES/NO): NO